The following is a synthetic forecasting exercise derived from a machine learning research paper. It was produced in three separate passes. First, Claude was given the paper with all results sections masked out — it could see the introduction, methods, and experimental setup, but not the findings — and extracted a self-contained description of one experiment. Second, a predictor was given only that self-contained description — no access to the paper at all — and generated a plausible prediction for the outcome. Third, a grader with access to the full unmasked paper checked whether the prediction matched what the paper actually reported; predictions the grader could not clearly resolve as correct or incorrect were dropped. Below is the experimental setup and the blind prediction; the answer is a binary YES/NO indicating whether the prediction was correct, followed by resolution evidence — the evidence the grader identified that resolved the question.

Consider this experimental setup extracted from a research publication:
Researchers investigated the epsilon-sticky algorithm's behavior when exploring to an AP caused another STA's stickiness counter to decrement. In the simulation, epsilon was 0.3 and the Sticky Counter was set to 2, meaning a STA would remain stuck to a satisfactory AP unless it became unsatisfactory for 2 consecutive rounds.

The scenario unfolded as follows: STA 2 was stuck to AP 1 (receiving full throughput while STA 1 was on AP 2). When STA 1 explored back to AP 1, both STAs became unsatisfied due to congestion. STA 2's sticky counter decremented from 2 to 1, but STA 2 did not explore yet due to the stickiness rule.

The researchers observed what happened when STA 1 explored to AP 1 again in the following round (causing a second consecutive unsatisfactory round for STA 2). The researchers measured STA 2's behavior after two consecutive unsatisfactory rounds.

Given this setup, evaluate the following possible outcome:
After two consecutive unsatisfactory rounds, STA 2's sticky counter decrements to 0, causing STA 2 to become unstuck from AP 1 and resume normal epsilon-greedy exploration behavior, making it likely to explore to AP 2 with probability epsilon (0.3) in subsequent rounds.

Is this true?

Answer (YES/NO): YES